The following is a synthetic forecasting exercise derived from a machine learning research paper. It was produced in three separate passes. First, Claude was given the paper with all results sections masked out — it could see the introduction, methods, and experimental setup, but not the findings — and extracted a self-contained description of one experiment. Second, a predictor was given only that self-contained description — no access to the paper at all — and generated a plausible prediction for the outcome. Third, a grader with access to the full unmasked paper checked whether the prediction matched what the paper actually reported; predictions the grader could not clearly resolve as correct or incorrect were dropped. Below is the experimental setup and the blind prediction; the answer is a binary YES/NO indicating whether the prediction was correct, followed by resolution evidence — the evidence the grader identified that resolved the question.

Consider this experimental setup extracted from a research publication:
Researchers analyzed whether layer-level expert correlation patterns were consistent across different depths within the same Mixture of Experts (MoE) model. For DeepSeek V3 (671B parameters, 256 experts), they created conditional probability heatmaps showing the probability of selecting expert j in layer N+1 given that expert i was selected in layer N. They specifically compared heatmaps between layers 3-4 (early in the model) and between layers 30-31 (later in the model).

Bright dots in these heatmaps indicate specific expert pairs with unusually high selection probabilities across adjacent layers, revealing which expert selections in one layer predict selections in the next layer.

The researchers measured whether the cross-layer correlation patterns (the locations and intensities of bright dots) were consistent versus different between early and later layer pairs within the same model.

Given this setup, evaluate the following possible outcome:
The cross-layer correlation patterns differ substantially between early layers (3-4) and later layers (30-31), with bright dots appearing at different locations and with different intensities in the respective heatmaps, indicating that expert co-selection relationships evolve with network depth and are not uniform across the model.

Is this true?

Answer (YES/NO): YES